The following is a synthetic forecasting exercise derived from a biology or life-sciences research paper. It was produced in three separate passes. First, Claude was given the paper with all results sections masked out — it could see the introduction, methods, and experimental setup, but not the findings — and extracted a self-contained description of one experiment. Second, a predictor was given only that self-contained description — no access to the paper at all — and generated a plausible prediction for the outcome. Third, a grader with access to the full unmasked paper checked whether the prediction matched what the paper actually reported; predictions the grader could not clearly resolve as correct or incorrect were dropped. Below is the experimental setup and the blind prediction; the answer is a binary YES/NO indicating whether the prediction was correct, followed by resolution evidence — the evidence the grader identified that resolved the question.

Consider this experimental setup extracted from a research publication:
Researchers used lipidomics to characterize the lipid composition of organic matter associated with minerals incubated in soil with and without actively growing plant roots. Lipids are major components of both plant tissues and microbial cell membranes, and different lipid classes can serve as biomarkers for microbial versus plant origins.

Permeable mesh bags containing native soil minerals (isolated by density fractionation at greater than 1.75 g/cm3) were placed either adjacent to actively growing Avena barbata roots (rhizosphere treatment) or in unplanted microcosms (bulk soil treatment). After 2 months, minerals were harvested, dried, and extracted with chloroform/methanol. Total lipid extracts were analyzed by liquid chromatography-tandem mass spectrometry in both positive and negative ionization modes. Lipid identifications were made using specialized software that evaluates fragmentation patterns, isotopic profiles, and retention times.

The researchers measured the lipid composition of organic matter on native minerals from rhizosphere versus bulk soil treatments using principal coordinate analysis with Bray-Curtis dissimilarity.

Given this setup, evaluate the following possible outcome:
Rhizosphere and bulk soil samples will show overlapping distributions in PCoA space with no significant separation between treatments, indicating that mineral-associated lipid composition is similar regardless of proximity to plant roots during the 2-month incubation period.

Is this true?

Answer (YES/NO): NO